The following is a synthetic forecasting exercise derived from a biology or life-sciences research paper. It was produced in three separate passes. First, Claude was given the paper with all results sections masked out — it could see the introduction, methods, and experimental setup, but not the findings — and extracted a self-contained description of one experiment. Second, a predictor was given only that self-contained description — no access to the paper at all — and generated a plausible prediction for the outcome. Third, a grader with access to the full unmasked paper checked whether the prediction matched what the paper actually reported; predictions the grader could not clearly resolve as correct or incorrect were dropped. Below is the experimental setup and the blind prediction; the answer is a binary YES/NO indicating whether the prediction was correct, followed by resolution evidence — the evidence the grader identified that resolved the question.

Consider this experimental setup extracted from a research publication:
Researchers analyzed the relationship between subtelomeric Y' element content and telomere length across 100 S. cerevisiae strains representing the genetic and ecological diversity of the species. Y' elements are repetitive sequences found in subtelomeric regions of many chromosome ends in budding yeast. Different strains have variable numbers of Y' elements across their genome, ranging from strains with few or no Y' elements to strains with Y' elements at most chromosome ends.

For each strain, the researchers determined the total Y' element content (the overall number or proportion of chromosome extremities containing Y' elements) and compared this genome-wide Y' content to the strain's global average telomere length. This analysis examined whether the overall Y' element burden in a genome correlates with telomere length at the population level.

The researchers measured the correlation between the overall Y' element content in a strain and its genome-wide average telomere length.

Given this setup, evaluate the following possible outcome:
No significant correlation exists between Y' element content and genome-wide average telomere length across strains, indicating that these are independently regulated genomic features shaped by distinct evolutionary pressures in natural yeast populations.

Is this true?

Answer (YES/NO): NO